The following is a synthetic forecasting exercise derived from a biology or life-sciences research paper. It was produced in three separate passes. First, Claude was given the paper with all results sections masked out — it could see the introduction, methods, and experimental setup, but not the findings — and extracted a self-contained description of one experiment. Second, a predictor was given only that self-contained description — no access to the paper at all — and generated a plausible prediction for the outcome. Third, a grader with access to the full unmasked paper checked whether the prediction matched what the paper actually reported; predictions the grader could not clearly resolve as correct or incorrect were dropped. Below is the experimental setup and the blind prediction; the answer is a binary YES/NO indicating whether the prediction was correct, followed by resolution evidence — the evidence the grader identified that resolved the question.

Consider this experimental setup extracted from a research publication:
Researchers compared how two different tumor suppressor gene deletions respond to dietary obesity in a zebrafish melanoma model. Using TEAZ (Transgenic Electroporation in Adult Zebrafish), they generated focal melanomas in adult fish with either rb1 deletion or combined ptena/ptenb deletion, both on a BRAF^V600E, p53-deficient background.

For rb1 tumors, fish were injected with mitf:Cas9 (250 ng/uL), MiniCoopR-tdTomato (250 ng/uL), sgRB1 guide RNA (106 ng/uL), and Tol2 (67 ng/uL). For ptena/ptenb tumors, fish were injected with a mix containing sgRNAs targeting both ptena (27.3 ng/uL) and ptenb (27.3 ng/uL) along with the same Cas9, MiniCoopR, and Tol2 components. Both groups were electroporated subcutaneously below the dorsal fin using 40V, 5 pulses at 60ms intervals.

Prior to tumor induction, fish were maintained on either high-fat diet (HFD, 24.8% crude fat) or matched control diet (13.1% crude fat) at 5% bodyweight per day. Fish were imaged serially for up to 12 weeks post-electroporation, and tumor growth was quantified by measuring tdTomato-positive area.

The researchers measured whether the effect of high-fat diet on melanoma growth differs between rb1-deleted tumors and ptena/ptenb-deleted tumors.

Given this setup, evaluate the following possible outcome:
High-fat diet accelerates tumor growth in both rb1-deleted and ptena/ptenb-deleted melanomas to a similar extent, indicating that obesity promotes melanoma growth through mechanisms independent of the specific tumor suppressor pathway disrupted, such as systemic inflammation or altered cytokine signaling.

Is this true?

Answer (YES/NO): NO